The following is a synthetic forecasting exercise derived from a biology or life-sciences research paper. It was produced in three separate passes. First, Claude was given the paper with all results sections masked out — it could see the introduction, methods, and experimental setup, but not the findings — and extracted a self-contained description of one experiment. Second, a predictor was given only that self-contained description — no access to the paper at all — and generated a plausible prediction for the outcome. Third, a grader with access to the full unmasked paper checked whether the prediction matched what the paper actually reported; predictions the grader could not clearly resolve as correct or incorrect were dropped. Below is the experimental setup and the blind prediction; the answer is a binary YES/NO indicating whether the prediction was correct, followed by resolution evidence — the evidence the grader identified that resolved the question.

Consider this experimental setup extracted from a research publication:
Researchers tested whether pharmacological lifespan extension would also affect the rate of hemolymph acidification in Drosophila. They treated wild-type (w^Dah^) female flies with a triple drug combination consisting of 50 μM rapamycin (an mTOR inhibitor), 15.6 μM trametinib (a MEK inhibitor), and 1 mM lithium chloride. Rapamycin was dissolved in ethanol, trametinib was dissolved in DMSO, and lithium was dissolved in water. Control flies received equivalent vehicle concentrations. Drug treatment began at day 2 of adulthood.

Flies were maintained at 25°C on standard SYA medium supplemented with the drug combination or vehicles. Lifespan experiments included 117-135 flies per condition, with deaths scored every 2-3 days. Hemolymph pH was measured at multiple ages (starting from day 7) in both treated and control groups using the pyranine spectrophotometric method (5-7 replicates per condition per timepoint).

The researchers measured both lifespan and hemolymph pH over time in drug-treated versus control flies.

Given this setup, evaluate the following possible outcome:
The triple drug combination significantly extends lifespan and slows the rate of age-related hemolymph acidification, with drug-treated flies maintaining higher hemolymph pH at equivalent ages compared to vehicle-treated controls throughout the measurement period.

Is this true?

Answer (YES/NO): YES